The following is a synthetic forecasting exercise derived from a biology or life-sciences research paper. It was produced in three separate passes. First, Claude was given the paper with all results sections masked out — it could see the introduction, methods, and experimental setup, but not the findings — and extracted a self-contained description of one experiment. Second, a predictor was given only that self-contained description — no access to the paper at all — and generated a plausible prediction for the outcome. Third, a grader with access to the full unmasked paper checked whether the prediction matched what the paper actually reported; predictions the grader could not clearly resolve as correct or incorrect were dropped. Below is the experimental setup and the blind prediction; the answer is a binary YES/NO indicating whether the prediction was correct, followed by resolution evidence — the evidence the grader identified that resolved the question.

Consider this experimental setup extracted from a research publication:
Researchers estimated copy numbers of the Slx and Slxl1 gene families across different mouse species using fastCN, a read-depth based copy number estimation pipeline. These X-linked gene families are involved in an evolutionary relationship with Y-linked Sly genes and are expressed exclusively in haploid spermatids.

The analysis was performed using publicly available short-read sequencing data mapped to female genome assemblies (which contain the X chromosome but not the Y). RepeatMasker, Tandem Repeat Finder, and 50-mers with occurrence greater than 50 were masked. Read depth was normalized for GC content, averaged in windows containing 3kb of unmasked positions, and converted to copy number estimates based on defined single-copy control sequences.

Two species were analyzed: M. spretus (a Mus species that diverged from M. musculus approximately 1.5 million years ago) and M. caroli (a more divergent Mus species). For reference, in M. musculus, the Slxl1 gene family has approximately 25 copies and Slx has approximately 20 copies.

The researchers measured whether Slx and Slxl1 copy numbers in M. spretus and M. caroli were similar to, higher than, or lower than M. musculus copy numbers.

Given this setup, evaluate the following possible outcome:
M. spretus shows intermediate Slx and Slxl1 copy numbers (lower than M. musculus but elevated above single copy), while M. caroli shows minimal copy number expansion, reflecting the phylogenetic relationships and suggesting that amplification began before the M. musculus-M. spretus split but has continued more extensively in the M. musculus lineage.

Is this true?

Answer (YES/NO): NO